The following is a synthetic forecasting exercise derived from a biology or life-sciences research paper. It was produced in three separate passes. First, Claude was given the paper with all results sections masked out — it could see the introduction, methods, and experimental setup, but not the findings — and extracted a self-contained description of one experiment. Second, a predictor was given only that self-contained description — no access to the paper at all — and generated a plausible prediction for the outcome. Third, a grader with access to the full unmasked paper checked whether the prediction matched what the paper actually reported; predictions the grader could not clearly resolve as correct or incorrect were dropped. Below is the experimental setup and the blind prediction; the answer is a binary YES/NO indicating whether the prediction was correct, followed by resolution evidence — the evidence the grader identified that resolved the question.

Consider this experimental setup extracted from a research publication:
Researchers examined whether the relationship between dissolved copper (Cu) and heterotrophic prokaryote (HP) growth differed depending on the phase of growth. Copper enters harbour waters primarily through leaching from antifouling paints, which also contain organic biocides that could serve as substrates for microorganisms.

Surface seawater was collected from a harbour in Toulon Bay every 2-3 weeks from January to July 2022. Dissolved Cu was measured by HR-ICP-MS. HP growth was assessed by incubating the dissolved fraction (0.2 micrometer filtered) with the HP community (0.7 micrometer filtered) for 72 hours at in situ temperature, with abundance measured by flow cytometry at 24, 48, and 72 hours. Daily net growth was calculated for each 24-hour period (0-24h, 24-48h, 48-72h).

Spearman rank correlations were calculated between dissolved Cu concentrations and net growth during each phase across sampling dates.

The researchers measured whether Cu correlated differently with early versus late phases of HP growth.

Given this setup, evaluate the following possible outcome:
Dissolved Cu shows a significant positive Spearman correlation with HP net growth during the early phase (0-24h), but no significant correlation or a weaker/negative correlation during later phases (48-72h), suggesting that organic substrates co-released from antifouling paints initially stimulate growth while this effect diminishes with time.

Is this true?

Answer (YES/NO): NO